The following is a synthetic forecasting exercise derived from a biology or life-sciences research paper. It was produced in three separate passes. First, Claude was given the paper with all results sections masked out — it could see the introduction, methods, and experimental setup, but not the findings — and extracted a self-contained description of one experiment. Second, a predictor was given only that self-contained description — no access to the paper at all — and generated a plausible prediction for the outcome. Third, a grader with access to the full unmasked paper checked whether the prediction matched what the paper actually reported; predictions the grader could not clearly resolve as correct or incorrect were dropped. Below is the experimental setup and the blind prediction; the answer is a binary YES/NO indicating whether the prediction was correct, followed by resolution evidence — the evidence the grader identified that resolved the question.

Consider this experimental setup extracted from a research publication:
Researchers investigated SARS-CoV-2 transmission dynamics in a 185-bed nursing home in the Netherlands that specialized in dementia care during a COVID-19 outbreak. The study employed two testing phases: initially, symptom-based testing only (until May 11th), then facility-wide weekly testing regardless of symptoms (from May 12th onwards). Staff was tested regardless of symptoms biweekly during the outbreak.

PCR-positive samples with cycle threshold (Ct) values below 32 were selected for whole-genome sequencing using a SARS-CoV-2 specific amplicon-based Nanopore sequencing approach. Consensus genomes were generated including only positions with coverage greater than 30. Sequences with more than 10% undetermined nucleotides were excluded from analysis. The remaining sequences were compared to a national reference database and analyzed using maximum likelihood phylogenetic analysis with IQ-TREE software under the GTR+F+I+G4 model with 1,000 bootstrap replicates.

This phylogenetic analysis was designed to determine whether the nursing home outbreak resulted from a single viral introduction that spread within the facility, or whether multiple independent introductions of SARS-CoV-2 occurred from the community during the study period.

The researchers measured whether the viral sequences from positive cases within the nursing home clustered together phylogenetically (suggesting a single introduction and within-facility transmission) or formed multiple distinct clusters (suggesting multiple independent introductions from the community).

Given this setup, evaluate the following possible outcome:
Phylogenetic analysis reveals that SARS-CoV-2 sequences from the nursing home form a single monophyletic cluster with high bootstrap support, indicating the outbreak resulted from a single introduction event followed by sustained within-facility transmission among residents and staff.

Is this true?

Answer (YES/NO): YES